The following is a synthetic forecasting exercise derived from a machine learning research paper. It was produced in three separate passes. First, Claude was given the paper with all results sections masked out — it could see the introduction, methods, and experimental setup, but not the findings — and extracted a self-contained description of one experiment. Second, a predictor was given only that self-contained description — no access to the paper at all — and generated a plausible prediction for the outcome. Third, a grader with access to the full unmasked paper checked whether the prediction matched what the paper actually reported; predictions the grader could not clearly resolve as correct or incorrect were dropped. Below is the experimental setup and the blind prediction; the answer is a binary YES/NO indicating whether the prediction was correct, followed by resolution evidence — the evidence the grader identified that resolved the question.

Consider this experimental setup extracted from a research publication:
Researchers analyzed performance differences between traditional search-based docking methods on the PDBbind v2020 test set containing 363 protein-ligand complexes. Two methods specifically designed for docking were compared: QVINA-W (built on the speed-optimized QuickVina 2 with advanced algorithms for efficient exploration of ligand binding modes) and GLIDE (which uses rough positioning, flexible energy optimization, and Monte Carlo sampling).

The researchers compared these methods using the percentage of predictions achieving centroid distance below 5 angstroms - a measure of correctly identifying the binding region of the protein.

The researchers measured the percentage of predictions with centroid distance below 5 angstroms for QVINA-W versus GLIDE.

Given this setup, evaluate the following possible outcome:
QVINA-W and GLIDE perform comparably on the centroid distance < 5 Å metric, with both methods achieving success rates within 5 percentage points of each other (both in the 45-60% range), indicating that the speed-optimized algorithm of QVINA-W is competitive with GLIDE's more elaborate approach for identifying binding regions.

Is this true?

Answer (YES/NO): NO